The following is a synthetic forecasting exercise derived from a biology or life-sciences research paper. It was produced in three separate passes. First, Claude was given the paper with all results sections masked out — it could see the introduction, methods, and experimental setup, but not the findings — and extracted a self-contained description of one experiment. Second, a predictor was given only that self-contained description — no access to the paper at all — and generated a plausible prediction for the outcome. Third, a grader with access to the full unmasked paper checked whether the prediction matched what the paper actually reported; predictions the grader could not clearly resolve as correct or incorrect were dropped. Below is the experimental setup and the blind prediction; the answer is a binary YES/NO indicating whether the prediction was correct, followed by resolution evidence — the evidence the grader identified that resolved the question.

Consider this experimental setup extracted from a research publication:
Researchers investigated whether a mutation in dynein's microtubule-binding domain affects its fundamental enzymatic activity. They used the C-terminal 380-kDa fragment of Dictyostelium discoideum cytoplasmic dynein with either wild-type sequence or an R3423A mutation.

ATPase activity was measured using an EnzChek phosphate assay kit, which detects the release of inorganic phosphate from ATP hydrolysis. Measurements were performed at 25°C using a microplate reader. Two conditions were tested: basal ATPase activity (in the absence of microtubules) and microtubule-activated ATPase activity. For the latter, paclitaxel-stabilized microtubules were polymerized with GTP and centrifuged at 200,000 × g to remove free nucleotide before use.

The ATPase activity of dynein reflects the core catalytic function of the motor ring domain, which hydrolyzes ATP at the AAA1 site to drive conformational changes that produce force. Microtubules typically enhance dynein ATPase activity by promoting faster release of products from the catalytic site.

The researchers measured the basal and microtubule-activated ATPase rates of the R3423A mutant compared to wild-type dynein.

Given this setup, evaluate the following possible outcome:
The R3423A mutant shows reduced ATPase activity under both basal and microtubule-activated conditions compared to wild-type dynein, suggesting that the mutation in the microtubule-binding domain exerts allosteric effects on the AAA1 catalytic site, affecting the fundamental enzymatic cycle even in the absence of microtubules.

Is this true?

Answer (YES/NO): NO